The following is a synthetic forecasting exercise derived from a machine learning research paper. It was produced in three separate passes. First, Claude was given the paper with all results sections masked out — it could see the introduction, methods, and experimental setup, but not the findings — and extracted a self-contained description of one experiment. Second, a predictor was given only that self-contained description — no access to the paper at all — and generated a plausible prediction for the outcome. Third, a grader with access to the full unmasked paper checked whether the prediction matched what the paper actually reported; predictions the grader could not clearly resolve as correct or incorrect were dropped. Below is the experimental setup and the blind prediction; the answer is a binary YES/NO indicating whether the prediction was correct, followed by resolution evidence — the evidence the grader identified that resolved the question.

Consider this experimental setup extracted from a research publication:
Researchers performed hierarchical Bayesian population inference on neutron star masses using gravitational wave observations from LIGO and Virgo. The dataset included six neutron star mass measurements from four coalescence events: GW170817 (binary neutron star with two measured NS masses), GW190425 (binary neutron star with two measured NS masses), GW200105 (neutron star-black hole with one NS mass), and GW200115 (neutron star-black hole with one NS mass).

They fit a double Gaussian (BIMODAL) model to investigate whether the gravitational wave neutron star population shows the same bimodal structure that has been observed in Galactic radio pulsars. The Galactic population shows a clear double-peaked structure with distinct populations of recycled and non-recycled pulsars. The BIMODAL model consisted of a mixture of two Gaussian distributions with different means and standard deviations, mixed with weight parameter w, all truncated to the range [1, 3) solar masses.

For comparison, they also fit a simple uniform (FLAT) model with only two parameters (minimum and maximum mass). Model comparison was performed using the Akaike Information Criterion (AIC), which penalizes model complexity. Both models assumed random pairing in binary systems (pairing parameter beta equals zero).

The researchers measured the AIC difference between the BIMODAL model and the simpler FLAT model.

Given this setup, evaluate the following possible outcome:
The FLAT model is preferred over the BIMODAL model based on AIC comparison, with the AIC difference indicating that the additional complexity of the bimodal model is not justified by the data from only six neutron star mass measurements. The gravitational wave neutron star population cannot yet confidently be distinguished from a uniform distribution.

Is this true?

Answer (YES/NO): NO